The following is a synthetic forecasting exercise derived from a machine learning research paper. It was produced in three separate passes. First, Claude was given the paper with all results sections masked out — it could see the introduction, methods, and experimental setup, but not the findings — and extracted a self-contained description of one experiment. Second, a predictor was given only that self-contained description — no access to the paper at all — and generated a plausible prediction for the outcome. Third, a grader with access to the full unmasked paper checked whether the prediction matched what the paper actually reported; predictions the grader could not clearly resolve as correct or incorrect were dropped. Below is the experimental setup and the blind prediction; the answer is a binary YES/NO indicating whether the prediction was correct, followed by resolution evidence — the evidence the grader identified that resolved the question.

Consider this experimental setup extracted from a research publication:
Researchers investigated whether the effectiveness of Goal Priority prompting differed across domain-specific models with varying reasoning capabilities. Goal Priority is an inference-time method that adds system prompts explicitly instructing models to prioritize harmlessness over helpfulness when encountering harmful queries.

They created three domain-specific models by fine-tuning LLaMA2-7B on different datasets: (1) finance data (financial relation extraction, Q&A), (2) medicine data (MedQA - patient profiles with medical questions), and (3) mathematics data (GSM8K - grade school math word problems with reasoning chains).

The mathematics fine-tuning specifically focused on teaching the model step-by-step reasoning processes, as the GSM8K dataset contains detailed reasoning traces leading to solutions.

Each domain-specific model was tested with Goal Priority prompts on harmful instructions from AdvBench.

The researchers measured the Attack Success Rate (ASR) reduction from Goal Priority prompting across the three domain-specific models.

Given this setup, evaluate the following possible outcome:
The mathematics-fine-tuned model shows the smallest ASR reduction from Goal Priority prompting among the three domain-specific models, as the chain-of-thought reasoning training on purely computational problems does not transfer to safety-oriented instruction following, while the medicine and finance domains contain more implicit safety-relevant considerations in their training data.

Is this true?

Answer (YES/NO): NO